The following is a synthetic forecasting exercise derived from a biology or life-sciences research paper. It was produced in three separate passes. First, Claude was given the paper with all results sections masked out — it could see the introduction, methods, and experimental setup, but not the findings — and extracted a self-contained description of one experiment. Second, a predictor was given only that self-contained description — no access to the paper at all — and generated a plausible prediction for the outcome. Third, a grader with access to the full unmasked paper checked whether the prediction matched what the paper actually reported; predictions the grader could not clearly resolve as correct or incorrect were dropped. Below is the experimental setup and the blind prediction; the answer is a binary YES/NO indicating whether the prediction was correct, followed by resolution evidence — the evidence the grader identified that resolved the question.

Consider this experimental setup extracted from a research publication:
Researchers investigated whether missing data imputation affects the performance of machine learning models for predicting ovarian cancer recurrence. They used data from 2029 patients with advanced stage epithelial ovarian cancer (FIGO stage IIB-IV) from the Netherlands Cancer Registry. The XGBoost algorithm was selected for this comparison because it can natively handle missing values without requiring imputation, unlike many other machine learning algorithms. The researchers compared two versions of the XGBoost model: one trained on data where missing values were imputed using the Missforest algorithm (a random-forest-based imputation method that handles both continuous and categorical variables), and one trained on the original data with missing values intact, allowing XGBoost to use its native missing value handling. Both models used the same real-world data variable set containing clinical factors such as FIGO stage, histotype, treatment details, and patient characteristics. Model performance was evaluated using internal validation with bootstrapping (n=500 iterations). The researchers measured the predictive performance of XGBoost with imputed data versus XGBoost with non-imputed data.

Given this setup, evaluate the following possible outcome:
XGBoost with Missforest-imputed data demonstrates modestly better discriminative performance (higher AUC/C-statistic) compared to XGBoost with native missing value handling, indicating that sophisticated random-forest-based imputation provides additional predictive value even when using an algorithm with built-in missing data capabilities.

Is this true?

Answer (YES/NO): NO